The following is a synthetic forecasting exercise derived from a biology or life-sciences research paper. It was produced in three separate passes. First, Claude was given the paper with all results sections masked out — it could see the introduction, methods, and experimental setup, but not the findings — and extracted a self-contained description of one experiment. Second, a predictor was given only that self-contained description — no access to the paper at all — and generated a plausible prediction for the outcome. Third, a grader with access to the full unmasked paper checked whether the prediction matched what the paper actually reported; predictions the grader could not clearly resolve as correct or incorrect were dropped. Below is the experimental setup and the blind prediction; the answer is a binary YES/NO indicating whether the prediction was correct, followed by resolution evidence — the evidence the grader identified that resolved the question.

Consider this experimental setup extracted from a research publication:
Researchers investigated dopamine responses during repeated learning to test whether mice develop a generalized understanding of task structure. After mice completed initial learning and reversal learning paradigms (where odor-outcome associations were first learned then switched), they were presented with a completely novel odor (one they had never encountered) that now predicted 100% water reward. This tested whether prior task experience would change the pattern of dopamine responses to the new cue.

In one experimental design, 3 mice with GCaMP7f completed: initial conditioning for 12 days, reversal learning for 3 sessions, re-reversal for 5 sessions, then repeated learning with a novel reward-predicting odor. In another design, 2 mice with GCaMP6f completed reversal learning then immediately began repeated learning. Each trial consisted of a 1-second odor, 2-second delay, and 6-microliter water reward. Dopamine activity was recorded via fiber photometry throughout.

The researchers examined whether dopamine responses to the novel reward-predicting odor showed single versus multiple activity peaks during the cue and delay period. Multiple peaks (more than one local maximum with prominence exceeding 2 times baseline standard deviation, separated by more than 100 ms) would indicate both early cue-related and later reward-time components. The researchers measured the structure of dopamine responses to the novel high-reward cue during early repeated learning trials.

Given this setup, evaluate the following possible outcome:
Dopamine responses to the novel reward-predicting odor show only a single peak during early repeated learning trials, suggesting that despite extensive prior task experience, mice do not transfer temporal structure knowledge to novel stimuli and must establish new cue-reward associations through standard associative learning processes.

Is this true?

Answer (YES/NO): NO